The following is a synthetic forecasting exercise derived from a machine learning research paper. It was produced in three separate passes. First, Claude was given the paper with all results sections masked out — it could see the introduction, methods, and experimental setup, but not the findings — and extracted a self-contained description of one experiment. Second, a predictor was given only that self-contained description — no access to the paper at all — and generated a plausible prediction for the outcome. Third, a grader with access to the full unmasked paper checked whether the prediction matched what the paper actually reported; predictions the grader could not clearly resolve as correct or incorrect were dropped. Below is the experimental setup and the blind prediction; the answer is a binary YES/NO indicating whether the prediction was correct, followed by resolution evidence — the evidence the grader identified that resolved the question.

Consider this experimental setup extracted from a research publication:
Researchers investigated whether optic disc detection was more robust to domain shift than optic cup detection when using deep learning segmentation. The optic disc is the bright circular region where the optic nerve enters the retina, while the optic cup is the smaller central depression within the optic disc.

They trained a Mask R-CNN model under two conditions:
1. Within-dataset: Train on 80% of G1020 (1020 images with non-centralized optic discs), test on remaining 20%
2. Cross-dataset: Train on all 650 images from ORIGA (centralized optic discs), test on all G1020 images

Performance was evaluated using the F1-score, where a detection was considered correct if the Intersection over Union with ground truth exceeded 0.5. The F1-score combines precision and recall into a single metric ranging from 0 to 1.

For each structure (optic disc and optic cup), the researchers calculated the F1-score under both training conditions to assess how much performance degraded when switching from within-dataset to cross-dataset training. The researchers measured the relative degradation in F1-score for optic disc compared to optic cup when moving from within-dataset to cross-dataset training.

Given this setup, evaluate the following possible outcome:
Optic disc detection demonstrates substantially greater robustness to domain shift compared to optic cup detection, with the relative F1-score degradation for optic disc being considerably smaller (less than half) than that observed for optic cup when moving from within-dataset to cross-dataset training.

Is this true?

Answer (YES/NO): YES